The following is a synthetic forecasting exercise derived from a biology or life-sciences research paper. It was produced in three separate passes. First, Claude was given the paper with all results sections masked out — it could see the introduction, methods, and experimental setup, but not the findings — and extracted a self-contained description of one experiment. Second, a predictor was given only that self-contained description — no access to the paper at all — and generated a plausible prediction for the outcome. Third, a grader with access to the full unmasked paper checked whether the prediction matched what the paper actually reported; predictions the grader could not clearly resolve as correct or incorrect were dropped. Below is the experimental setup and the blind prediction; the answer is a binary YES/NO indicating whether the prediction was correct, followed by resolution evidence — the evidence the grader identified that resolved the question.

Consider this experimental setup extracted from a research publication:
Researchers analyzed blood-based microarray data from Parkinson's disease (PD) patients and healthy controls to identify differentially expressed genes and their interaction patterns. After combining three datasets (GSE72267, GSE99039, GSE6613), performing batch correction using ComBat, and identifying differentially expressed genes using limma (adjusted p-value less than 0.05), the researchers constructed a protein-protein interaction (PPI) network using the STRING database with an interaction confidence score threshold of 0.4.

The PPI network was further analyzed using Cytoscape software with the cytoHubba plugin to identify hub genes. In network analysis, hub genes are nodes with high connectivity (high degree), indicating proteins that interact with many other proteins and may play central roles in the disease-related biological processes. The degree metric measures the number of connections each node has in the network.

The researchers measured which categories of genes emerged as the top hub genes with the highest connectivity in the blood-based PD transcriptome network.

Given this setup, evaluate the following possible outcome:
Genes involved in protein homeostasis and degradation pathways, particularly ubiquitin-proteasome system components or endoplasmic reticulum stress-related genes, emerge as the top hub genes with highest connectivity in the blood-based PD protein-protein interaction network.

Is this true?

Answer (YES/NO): NO